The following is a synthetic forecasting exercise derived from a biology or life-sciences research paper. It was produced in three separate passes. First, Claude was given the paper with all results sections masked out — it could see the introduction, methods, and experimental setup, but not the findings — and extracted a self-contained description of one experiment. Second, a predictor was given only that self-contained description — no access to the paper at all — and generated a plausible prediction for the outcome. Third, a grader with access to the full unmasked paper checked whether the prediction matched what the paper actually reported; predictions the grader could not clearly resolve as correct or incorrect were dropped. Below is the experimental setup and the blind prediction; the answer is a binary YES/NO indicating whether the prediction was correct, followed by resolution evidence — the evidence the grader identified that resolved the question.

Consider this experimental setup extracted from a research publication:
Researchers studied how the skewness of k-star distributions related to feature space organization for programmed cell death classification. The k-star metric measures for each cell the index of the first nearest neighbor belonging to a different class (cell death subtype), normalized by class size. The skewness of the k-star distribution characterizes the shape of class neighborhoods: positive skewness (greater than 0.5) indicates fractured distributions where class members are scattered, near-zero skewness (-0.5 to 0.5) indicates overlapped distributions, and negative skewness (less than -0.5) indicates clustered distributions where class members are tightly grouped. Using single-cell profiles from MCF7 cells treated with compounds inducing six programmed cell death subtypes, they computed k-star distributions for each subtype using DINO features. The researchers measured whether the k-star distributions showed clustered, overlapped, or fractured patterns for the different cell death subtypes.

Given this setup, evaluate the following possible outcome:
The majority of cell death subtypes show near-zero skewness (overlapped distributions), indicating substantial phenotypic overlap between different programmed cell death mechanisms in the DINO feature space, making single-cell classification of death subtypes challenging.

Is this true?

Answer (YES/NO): NO